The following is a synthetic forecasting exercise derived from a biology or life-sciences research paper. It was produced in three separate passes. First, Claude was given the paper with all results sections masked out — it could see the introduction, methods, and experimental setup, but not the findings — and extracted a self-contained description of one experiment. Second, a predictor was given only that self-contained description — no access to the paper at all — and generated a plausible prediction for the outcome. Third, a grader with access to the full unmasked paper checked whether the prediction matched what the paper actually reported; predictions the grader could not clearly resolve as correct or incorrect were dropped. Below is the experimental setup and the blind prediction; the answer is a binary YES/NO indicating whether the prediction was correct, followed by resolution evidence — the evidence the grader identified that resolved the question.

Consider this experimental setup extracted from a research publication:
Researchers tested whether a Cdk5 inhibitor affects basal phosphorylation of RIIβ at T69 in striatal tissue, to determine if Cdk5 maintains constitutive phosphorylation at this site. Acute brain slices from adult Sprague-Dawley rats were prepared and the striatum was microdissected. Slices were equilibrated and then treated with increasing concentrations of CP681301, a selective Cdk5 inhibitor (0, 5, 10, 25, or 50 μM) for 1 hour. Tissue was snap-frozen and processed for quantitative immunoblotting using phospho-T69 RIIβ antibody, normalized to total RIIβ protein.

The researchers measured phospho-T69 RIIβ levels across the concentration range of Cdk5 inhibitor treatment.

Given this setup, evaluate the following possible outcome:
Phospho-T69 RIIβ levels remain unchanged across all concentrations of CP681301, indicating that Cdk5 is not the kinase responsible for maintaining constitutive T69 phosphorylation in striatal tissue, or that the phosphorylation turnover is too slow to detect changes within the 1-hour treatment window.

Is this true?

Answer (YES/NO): NO